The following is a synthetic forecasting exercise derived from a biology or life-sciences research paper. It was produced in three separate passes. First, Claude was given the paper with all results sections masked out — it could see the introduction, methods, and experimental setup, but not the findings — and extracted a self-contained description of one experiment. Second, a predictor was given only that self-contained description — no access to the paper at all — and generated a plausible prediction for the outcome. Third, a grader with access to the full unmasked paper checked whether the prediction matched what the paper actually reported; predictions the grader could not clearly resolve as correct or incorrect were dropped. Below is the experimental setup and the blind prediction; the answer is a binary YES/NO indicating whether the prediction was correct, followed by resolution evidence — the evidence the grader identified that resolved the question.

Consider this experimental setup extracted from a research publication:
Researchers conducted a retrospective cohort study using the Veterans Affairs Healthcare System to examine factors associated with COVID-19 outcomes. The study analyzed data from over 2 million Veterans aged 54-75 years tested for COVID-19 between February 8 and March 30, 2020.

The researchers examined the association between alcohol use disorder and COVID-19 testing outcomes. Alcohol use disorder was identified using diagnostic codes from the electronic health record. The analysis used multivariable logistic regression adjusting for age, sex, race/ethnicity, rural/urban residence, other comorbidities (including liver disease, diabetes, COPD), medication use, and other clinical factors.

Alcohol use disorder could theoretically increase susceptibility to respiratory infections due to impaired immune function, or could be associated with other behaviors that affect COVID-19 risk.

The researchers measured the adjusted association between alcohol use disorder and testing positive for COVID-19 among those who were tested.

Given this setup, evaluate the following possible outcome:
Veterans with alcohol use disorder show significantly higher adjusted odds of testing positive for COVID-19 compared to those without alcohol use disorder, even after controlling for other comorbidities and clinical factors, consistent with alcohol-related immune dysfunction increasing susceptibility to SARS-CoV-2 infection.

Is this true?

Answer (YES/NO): NO